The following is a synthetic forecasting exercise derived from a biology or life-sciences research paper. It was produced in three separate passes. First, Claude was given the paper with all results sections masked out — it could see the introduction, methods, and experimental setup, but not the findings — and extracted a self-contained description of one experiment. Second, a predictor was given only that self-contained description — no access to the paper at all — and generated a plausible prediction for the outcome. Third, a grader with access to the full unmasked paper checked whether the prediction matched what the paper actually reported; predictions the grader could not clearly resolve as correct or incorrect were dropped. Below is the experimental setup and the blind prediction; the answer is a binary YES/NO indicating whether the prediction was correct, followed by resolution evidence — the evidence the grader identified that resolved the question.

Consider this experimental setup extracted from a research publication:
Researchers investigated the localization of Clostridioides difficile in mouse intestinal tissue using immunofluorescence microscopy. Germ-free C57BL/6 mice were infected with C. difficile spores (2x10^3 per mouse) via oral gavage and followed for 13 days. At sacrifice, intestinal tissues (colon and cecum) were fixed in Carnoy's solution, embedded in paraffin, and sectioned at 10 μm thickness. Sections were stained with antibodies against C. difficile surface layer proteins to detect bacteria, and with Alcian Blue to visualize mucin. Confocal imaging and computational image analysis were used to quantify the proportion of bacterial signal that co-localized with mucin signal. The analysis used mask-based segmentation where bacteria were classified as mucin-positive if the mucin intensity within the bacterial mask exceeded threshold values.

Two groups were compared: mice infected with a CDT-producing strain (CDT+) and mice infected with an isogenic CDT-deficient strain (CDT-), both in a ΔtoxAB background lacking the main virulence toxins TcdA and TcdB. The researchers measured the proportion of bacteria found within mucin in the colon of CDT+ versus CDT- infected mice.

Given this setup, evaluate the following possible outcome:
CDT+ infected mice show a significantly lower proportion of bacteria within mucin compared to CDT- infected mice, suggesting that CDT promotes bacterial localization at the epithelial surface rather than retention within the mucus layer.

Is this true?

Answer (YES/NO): NO